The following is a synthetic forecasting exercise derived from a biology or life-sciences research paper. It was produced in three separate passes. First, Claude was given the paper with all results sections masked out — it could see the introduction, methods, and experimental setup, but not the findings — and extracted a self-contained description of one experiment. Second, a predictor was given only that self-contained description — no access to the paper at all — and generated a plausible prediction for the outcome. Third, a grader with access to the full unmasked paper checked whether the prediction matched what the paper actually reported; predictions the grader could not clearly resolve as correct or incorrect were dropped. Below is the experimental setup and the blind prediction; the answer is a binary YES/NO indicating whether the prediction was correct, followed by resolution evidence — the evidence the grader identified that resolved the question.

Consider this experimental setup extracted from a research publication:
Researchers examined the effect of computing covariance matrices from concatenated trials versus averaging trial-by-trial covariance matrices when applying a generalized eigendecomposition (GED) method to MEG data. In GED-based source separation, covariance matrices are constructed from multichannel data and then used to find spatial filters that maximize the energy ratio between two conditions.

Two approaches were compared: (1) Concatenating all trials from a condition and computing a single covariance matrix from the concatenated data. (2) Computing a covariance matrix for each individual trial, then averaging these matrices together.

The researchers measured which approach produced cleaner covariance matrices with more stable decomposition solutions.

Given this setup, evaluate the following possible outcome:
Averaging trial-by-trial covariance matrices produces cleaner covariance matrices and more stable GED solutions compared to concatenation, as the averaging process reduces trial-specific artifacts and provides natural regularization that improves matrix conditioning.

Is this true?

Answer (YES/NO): YES